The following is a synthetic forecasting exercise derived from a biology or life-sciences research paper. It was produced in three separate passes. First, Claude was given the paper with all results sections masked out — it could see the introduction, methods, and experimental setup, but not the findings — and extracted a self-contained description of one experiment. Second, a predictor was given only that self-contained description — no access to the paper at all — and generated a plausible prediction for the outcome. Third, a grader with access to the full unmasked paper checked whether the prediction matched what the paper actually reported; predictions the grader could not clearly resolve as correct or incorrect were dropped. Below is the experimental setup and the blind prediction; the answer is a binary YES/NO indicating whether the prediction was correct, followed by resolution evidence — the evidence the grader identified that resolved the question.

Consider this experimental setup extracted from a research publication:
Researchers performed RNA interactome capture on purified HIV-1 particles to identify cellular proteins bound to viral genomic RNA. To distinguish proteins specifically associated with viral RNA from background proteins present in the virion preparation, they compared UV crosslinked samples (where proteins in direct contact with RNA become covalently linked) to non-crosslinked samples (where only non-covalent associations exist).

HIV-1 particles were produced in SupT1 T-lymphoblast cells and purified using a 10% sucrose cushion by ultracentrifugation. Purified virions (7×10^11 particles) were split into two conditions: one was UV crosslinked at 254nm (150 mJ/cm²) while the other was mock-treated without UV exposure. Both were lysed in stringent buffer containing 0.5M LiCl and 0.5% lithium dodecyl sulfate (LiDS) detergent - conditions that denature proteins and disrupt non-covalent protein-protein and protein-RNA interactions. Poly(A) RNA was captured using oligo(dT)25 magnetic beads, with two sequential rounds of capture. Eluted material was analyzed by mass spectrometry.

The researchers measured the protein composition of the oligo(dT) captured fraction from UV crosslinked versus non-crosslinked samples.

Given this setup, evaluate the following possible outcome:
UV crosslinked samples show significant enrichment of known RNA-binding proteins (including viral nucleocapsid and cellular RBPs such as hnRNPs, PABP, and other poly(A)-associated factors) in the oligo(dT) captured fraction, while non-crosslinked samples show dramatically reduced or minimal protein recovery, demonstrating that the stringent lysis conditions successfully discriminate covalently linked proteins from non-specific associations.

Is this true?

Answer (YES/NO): YES